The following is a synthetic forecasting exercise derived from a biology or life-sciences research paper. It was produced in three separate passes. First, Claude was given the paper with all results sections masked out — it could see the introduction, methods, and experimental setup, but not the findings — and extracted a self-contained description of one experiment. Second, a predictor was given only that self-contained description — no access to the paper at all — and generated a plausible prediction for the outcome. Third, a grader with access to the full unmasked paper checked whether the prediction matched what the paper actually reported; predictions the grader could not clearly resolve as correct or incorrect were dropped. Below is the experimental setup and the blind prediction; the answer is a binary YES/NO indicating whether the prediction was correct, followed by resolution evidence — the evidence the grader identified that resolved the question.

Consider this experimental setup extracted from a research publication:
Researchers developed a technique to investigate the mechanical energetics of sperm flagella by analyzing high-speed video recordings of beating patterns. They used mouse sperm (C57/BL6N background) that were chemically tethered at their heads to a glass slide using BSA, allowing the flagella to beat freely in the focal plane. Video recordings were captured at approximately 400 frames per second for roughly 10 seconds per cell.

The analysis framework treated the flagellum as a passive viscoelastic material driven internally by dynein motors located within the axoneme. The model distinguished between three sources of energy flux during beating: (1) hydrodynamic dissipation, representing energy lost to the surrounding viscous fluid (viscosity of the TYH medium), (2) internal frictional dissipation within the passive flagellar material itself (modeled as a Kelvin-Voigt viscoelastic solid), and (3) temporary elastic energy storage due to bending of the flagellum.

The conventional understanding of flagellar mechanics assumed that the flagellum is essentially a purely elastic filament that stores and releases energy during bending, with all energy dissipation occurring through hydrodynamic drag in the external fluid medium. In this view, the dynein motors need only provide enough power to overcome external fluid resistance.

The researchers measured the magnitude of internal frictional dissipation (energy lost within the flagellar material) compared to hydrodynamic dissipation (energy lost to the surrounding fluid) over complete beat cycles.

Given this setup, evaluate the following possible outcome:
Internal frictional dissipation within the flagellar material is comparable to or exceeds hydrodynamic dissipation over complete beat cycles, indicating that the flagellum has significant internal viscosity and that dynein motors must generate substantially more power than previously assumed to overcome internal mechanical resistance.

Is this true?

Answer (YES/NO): YES